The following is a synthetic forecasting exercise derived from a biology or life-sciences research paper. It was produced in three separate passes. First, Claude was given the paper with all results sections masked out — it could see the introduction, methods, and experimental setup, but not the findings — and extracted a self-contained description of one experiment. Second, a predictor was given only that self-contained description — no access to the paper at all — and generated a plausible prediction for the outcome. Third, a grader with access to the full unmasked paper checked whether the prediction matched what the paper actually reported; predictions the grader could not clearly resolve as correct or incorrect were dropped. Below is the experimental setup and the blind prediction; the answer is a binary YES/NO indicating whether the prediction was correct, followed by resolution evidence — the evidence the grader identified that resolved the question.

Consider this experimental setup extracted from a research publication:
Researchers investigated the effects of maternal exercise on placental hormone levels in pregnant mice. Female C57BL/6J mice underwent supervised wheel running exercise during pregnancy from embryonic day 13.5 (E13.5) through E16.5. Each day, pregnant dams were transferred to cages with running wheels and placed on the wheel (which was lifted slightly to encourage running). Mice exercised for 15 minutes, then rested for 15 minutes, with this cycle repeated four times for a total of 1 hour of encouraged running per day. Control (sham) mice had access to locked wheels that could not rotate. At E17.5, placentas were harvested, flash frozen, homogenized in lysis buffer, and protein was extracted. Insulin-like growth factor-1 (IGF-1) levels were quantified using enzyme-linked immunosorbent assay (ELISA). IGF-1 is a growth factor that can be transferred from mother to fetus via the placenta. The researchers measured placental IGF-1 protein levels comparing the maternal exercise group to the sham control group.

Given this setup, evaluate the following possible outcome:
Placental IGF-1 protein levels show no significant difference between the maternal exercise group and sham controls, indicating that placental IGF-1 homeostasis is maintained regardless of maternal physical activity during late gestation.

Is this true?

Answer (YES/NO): YES